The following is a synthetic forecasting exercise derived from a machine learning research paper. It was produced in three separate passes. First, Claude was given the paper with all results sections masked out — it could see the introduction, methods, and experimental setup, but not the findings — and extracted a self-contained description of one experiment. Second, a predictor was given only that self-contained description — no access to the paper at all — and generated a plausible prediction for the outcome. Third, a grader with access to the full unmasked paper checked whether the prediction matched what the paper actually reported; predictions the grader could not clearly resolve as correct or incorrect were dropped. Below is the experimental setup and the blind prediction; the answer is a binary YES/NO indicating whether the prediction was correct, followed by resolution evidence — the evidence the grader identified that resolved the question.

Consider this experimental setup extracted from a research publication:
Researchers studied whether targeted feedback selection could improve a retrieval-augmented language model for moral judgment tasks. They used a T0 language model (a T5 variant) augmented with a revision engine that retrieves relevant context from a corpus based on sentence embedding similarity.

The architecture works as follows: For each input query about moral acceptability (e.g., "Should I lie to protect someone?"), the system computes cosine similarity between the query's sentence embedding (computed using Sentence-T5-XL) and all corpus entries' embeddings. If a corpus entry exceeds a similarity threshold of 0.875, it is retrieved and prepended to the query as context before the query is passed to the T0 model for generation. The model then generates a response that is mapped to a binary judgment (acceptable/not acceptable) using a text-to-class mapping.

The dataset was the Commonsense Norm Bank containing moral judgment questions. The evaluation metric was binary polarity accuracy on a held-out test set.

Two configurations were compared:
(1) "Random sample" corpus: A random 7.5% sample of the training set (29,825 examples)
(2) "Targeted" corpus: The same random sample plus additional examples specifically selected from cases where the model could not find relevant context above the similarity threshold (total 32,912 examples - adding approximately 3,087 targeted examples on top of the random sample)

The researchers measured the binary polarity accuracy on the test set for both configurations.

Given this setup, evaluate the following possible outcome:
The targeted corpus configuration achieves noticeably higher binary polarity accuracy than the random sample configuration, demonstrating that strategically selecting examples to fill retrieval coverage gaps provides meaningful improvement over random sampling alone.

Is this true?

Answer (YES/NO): YES